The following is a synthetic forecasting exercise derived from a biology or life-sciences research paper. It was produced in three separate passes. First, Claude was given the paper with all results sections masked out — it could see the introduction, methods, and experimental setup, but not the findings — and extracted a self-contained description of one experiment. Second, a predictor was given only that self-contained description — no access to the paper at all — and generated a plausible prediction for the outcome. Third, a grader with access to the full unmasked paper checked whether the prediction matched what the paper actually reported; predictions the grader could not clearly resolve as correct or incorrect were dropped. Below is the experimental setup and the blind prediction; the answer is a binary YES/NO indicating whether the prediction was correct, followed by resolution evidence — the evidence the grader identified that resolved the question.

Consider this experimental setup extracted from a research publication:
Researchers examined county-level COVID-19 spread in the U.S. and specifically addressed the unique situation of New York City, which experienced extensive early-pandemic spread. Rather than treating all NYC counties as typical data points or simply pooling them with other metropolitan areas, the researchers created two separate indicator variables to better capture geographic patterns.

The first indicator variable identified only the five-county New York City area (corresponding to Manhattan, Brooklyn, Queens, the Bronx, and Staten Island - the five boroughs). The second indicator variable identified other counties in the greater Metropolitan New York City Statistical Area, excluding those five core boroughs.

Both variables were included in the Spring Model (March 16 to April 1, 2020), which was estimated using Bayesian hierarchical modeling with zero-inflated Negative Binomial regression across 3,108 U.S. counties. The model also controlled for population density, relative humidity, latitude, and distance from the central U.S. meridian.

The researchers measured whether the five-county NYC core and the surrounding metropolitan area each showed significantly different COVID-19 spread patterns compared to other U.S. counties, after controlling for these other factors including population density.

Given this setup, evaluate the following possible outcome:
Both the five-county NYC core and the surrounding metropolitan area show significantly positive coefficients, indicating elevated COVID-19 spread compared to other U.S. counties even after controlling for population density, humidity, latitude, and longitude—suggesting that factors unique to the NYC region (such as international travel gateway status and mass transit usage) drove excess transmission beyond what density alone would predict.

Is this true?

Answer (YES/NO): NO